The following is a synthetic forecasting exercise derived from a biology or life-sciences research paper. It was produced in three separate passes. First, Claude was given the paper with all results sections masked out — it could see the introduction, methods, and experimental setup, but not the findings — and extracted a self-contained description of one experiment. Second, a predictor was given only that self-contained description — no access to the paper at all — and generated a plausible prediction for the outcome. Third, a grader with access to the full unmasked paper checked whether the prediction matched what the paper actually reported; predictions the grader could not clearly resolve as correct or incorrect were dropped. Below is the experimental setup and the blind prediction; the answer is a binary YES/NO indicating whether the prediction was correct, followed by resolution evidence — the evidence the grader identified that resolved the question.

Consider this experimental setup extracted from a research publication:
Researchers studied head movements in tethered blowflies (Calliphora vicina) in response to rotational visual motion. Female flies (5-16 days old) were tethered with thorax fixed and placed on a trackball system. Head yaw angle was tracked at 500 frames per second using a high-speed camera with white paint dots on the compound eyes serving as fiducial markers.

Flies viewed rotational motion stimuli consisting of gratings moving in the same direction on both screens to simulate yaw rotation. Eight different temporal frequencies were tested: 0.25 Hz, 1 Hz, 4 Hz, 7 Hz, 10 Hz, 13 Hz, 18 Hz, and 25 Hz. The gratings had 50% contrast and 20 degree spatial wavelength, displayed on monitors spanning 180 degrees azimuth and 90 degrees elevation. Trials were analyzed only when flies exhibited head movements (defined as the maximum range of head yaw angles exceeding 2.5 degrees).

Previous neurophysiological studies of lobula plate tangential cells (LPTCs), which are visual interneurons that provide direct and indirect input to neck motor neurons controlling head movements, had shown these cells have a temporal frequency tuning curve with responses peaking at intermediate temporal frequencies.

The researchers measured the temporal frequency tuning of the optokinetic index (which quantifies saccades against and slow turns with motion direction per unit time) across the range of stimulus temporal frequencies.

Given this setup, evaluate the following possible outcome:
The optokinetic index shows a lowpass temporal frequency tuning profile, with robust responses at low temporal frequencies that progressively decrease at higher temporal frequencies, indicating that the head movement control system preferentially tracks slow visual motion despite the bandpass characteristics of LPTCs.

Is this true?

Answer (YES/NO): NO